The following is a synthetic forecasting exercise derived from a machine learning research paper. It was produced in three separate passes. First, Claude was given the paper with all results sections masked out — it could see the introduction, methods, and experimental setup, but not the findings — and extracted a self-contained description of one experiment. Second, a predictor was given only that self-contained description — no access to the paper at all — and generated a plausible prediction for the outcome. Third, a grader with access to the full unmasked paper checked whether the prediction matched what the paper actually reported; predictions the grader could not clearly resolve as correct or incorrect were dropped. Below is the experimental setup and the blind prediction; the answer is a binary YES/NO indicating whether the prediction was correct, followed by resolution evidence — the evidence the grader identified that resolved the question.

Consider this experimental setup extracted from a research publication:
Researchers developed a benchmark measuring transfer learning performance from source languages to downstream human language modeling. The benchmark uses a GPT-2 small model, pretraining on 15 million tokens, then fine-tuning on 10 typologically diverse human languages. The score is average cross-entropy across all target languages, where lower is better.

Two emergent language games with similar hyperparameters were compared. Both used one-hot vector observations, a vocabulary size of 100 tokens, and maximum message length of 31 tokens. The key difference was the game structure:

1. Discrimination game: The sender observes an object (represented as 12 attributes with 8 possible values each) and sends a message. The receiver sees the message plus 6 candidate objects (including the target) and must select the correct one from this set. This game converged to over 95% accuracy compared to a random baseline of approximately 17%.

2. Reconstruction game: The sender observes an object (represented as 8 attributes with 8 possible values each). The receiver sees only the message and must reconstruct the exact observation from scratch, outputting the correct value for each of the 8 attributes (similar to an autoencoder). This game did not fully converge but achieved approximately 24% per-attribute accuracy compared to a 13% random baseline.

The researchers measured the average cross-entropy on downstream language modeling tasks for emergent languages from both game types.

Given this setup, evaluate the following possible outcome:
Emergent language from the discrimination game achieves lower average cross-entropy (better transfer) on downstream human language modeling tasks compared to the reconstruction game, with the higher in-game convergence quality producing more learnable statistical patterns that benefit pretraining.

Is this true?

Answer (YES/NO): YES